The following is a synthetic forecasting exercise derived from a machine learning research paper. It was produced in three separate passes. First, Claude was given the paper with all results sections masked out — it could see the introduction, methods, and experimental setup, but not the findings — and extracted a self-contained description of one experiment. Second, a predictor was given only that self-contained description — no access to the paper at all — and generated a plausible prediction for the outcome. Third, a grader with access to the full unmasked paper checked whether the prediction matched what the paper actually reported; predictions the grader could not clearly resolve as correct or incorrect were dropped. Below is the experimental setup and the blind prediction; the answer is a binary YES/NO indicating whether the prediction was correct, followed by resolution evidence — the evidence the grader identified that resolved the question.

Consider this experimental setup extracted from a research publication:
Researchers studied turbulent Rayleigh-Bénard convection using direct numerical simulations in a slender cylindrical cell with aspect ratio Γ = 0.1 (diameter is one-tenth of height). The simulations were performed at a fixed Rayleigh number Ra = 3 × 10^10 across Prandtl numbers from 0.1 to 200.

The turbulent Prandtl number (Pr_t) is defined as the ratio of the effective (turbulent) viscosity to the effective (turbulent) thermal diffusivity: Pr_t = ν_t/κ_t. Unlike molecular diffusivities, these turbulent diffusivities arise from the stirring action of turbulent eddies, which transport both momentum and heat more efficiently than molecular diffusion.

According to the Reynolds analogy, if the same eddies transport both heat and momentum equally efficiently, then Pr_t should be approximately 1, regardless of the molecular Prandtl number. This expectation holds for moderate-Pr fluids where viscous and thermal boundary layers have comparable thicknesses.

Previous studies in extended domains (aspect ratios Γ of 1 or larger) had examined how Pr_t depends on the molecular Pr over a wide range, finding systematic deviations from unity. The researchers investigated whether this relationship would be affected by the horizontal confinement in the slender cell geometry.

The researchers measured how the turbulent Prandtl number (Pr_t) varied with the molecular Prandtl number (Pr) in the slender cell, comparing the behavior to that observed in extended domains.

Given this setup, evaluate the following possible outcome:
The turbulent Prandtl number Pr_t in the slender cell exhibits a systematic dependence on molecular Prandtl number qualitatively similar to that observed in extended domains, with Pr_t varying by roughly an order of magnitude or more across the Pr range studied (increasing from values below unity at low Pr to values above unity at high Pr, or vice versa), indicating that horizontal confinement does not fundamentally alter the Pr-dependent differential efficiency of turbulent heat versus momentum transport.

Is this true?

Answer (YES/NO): YES